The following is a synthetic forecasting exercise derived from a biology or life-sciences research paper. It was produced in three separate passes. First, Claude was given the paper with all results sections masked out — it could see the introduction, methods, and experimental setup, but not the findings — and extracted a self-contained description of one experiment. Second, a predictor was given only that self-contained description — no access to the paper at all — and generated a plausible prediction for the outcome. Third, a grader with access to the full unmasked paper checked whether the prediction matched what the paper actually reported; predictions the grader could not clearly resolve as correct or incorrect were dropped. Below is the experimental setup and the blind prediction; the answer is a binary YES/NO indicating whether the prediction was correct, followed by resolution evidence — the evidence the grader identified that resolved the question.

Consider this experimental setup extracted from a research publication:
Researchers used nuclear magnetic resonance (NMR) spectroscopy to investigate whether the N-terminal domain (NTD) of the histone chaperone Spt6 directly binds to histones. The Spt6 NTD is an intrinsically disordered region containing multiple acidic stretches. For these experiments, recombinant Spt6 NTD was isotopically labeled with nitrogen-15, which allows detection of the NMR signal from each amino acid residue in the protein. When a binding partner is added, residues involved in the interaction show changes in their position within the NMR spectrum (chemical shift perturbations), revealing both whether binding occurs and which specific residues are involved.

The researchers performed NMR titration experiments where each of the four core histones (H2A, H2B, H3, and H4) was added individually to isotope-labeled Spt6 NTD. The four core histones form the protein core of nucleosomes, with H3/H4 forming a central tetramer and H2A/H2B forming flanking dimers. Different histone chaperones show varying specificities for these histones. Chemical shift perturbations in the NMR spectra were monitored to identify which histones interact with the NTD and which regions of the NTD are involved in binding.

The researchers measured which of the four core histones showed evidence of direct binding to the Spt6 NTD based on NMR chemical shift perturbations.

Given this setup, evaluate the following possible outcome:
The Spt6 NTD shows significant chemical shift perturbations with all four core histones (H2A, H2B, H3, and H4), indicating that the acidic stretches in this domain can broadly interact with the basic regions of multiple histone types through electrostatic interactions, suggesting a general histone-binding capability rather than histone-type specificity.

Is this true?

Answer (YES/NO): YES